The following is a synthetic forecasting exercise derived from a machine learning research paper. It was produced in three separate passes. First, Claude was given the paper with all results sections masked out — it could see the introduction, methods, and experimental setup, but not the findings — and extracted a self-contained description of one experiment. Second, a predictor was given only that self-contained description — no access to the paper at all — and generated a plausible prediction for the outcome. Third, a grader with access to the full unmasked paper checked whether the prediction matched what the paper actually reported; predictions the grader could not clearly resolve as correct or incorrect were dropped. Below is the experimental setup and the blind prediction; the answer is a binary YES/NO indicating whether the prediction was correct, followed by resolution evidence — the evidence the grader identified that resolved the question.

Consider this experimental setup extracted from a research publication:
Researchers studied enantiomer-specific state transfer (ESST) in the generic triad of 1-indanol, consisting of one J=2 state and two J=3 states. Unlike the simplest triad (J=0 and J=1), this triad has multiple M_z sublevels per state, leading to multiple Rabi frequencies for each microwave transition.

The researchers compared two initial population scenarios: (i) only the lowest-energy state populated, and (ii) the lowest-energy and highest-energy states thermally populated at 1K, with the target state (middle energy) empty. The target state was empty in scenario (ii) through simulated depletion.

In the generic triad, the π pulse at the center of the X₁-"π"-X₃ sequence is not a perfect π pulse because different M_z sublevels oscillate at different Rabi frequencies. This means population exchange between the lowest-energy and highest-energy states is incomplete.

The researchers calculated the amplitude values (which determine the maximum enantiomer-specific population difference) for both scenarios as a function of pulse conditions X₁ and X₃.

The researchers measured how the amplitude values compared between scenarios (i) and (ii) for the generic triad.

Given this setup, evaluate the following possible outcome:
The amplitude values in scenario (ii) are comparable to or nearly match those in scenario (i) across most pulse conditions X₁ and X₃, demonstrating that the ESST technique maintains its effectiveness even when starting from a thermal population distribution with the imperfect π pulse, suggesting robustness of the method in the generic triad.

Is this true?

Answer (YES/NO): YES